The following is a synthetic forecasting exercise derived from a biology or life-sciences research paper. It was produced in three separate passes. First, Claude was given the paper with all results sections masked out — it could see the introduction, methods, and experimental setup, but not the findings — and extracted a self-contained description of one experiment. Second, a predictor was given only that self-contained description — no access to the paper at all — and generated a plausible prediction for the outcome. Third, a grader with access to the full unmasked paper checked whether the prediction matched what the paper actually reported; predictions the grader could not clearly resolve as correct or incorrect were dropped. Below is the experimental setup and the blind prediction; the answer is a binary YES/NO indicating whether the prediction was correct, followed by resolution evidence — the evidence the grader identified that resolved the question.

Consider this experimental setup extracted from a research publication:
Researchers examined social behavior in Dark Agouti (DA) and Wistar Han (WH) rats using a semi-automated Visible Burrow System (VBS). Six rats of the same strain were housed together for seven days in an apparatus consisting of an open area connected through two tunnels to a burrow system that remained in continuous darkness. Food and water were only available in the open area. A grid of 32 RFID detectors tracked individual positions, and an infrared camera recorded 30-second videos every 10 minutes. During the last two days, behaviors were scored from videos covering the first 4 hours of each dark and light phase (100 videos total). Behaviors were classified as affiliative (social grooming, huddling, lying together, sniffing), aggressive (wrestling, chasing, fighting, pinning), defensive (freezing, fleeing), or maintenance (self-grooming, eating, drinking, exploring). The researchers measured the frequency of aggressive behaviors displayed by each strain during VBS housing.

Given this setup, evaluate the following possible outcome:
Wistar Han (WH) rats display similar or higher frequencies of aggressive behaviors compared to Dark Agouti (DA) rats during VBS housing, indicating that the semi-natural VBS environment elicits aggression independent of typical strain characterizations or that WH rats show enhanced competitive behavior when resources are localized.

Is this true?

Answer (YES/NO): YES